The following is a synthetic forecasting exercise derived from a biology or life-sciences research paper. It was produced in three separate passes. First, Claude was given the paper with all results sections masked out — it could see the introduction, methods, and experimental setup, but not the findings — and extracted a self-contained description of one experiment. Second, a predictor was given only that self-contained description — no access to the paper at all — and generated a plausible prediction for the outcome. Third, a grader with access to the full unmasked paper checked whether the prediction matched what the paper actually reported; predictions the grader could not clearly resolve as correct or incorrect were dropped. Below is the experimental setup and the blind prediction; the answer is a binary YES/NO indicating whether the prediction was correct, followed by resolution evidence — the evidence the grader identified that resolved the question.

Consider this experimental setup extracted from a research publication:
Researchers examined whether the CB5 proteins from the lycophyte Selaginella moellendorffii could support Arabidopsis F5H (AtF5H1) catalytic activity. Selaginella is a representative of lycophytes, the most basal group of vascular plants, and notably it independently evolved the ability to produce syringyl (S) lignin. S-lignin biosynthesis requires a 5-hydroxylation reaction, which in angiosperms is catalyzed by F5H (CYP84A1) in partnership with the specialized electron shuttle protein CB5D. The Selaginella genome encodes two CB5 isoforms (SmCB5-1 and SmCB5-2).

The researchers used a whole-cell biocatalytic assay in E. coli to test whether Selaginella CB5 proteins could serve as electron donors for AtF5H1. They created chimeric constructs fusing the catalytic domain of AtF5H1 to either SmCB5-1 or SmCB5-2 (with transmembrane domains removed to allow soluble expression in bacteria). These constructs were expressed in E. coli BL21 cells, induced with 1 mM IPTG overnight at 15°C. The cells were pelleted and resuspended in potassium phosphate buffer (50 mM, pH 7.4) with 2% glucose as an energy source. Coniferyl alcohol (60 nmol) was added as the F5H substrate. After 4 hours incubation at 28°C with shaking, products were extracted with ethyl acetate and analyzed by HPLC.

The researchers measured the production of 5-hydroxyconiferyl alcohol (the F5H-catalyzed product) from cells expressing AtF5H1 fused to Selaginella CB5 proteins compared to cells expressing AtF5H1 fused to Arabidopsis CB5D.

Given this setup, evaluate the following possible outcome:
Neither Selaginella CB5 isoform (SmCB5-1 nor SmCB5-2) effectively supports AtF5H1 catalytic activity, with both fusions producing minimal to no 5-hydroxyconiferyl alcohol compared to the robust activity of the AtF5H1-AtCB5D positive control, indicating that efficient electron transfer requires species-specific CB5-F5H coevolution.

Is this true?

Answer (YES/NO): YES